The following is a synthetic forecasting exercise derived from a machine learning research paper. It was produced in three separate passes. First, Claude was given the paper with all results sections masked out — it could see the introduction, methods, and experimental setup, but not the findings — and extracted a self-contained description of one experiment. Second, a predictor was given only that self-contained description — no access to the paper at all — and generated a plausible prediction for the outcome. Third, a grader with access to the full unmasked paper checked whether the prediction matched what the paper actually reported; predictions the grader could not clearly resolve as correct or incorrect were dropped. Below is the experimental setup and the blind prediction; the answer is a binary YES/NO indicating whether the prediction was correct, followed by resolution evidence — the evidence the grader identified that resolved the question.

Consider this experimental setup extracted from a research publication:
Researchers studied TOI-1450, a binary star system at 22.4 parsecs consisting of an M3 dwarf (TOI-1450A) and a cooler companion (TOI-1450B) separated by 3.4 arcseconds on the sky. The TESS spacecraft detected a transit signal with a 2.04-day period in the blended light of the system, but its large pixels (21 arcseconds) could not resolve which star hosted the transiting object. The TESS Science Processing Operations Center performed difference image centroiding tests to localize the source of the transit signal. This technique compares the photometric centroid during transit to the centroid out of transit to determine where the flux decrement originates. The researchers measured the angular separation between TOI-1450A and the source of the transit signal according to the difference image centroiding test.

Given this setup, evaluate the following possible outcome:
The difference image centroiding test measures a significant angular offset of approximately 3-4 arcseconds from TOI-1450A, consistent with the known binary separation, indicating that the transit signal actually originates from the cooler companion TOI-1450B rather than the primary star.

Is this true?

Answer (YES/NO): NO